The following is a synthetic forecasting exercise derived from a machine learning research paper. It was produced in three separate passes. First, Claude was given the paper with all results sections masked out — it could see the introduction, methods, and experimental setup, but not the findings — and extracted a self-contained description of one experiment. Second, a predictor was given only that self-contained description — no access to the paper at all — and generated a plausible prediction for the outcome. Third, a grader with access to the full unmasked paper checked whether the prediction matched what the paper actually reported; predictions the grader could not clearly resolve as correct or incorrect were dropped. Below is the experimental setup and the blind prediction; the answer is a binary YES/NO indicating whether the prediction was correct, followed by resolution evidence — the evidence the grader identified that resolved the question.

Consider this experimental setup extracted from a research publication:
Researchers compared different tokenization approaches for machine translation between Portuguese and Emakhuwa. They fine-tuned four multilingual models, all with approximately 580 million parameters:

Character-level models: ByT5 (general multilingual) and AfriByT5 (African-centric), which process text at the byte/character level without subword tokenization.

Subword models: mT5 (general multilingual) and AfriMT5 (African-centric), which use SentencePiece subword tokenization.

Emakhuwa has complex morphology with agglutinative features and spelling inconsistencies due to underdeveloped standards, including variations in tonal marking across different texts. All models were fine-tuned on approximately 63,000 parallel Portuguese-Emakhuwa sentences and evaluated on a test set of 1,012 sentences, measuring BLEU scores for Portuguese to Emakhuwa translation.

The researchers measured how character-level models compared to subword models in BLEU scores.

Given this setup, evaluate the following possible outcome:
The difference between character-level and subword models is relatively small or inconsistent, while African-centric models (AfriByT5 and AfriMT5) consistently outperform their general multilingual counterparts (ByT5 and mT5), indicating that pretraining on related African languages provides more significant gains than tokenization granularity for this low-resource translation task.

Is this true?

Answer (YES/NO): NO